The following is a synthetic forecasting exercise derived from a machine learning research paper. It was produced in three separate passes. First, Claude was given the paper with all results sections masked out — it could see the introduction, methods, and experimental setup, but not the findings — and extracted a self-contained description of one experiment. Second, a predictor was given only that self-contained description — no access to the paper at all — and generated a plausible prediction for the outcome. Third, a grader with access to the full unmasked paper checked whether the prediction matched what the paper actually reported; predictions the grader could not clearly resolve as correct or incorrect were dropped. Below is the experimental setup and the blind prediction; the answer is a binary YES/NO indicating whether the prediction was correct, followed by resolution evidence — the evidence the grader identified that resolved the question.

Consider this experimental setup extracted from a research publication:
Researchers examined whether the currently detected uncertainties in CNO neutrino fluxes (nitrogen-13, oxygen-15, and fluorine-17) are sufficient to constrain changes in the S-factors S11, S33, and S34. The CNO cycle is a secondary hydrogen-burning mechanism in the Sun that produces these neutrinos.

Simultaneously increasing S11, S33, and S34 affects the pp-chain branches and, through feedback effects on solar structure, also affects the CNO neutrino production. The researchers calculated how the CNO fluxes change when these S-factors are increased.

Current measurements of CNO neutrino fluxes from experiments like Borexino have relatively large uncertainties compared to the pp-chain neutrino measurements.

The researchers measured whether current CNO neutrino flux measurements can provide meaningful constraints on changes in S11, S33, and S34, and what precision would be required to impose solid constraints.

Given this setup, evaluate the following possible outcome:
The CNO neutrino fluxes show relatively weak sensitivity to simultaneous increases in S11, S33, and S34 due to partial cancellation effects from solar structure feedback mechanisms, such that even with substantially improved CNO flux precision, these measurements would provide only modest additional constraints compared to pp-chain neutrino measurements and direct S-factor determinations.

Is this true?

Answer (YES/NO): NO